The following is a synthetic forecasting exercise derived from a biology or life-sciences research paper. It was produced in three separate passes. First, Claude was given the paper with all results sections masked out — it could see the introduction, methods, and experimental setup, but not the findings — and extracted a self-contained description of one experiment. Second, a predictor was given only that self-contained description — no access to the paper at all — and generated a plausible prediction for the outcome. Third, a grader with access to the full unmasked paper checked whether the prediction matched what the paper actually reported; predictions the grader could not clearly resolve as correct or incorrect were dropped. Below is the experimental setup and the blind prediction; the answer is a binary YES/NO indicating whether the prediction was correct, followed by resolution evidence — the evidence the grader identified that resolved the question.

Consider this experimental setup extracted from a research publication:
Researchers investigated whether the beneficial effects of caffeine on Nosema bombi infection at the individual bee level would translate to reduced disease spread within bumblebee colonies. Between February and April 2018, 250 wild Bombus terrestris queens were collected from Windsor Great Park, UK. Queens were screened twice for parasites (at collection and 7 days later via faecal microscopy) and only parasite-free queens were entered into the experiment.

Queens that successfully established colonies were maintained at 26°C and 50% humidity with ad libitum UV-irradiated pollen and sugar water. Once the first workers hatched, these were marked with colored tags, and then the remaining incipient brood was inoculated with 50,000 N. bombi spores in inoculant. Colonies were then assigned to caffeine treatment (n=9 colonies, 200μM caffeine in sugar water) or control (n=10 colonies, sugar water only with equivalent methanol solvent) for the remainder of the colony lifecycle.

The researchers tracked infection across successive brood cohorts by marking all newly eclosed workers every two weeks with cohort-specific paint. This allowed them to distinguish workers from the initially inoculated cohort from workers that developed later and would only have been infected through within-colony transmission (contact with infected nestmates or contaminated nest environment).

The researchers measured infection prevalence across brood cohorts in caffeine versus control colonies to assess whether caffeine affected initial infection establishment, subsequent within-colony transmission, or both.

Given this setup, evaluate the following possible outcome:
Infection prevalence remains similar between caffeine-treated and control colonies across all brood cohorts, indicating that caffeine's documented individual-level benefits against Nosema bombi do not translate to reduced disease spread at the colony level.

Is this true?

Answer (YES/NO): NO